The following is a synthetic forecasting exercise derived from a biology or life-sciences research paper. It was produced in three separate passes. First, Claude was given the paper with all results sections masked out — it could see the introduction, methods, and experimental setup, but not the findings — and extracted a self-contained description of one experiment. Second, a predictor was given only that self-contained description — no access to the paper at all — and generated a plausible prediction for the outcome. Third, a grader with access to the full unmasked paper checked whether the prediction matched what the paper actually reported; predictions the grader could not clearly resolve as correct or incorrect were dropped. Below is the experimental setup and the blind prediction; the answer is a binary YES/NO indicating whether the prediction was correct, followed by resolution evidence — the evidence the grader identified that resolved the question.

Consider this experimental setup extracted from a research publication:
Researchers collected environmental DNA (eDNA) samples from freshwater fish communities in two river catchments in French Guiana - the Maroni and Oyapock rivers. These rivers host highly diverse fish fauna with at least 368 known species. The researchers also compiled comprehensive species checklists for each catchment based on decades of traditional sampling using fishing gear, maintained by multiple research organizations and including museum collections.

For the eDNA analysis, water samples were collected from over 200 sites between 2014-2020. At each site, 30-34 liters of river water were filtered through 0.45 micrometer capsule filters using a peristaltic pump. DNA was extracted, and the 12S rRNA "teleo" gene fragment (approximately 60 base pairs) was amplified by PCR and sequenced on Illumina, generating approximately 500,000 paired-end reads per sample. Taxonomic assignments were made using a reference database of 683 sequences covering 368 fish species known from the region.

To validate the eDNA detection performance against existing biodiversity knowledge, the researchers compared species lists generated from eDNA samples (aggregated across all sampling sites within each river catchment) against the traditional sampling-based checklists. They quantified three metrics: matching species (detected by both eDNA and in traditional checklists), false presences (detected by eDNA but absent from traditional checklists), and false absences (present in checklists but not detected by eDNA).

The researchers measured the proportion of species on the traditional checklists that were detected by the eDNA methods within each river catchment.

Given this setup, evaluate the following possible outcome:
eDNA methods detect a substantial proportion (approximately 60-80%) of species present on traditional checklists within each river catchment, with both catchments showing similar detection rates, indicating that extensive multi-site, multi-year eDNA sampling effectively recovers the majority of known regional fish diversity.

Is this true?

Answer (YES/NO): YES